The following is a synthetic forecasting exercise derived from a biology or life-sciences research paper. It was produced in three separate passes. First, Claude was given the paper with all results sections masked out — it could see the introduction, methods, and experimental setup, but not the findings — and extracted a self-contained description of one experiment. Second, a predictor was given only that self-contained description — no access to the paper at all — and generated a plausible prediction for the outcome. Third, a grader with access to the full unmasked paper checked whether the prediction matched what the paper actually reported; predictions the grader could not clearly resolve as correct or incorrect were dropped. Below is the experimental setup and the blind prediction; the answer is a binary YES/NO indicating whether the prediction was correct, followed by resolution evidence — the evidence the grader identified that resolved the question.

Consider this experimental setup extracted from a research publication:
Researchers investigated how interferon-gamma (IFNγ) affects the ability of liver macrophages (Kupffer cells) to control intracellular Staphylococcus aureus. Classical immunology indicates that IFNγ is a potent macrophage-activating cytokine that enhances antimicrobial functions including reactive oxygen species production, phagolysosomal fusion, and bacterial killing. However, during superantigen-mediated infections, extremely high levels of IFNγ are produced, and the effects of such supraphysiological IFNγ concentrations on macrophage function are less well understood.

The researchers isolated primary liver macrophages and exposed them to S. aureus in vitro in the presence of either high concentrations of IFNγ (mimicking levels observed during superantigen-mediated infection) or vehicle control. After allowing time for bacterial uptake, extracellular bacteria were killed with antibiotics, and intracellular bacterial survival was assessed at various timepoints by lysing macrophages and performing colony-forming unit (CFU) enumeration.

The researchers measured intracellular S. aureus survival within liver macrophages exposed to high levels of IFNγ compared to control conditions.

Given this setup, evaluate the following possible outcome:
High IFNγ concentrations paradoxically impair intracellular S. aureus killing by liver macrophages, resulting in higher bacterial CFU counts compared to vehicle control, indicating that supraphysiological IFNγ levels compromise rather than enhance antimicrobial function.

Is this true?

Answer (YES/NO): YES